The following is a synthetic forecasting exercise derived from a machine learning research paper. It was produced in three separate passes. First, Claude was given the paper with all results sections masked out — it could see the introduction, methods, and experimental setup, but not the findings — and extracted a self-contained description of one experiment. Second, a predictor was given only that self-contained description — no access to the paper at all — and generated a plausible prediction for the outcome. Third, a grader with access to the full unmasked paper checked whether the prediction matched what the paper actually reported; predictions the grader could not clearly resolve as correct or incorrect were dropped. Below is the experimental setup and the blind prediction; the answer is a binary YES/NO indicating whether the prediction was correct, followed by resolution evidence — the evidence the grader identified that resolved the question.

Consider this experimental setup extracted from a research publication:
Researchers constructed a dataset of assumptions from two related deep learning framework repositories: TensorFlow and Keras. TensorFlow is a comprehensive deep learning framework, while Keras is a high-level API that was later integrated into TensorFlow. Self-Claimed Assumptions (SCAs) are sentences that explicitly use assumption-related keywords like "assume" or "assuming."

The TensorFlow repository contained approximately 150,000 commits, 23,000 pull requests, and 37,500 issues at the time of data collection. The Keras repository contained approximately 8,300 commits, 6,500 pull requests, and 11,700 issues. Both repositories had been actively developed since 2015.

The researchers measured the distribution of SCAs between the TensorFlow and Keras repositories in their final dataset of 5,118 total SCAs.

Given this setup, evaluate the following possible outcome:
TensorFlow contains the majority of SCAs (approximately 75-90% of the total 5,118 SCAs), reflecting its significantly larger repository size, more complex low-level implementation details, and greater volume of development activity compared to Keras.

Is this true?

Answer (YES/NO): YES